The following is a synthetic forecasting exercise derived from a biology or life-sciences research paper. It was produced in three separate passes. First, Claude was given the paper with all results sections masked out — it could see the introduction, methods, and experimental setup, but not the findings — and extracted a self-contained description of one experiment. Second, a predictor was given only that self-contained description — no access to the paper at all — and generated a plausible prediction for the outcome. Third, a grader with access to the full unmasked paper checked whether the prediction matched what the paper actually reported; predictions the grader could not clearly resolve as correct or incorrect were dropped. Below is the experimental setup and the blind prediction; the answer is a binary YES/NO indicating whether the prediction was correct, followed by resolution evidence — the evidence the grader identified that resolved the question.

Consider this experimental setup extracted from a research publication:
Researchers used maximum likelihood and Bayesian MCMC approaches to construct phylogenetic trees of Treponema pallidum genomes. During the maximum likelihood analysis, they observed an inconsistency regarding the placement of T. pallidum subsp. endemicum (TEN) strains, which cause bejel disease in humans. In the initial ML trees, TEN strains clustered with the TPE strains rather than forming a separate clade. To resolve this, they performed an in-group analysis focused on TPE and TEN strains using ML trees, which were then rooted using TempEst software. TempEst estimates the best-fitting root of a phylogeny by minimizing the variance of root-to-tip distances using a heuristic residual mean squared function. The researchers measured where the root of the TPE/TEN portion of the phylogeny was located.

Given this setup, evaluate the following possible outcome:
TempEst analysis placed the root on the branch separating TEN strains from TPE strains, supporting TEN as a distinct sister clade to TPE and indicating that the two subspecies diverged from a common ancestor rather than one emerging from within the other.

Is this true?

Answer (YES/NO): YES